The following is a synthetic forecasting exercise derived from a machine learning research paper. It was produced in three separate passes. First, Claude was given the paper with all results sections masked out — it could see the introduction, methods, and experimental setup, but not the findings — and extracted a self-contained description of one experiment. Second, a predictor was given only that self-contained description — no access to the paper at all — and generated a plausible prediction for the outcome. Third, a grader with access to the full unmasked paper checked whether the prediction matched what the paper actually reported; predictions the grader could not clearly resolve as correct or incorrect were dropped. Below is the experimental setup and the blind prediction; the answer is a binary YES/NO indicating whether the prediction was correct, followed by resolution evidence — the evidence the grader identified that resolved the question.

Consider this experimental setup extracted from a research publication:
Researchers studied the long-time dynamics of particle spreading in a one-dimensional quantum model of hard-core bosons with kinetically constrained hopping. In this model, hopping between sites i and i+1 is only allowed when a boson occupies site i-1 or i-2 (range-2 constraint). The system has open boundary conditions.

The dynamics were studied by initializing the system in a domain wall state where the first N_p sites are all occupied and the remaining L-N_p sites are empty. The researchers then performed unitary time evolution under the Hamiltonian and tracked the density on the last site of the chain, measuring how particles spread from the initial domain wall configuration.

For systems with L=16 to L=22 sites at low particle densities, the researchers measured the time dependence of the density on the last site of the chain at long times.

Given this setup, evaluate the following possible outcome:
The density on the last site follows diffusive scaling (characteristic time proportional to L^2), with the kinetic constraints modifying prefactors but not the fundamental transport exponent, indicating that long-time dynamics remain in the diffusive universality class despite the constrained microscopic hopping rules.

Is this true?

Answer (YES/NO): NO